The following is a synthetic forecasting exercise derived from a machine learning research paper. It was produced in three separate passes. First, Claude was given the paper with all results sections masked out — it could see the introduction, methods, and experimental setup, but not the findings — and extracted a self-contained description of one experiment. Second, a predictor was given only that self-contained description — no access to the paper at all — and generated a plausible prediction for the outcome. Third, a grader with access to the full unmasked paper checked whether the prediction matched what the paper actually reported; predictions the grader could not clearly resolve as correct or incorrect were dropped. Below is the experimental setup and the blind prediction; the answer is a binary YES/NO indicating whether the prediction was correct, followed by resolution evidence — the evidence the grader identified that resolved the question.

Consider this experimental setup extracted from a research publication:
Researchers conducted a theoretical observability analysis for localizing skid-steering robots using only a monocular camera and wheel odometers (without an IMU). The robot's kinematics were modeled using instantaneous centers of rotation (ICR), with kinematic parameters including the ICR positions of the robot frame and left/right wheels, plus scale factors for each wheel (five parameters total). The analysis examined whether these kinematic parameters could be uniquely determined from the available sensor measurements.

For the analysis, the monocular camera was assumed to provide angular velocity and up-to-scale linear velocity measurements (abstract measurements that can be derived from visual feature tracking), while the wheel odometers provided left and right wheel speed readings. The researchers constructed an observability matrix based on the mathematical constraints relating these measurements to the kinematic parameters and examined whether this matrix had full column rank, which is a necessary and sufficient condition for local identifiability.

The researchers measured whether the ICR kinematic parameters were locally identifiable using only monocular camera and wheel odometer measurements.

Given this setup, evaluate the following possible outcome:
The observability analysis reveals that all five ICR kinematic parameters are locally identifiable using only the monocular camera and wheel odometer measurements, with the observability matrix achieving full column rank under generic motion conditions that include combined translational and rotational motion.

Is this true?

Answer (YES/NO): NO